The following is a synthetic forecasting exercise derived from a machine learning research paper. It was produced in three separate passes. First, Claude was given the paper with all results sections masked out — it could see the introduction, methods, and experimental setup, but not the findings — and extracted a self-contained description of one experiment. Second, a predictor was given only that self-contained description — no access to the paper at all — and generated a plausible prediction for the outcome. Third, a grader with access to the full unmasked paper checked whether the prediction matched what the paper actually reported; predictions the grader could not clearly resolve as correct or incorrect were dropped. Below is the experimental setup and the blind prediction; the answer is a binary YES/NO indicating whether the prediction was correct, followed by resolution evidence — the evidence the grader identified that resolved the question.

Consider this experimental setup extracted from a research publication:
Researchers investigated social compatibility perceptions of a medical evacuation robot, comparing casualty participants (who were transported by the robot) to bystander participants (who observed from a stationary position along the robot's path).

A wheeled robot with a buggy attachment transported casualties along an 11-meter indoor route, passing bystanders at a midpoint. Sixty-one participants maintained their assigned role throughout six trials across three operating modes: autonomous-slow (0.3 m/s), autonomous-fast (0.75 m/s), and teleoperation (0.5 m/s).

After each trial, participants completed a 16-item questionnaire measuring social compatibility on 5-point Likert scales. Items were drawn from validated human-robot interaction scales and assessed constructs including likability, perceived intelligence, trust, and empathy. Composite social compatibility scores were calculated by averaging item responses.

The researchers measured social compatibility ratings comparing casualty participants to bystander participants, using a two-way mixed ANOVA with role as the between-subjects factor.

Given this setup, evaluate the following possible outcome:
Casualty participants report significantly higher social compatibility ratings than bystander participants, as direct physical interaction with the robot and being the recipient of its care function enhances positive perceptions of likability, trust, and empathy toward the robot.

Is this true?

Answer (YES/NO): NO